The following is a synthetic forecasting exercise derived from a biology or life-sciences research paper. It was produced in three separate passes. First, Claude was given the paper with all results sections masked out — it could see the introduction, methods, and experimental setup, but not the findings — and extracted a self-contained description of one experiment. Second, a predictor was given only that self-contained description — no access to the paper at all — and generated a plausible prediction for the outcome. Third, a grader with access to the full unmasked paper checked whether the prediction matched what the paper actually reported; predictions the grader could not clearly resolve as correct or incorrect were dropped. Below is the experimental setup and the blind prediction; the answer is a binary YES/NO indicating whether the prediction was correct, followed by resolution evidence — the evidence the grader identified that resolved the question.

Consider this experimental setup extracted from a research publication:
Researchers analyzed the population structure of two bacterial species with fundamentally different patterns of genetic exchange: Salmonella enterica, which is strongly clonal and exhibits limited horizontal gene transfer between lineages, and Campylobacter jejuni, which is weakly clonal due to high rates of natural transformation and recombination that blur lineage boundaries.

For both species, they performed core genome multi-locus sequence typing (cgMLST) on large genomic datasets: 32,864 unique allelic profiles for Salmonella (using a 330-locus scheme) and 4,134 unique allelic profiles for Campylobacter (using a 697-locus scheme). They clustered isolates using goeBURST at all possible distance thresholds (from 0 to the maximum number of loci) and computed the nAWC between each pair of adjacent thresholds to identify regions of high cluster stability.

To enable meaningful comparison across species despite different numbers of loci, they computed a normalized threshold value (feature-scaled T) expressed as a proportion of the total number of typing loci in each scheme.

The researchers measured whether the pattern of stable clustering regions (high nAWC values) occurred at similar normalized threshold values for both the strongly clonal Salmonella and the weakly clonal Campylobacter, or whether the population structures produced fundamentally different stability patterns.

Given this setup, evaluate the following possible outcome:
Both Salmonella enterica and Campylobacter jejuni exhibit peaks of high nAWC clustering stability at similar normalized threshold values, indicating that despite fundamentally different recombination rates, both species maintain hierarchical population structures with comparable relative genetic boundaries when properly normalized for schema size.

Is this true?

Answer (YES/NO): NO